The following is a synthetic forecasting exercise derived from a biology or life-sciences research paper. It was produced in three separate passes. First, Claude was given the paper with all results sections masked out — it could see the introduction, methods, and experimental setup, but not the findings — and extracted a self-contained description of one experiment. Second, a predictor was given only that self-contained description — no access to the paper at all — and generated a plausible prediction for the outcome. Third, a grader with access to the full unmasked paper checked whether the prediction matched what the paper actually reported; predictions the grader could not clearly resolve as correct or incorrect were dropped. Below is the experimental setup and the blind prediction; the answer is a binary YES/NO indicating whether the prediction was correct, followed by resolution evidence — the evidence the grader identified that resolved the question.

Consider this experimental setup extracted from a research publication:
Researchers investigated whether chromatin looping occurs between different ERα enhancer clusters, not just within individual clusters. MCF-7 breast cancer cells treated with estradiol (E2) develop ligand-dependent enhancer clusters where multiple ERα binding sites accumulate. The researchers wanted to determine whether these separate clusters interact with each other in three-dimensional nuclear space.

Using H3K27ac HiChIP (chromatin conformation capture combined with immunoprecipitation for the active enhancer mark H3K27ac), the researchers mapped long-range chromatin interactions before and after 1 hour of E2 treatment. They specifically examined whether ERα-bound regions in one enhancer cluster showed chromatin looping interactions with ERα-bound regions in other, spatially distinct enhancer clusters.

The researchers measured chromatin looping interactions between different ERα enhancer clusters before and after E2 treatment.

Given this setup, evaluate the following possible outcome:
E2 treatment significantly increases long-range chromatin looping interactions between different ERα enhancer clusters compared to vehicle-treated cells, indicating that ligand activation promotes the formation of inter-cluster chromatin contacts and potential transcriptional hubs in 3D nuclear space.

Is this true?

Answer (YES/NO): NO